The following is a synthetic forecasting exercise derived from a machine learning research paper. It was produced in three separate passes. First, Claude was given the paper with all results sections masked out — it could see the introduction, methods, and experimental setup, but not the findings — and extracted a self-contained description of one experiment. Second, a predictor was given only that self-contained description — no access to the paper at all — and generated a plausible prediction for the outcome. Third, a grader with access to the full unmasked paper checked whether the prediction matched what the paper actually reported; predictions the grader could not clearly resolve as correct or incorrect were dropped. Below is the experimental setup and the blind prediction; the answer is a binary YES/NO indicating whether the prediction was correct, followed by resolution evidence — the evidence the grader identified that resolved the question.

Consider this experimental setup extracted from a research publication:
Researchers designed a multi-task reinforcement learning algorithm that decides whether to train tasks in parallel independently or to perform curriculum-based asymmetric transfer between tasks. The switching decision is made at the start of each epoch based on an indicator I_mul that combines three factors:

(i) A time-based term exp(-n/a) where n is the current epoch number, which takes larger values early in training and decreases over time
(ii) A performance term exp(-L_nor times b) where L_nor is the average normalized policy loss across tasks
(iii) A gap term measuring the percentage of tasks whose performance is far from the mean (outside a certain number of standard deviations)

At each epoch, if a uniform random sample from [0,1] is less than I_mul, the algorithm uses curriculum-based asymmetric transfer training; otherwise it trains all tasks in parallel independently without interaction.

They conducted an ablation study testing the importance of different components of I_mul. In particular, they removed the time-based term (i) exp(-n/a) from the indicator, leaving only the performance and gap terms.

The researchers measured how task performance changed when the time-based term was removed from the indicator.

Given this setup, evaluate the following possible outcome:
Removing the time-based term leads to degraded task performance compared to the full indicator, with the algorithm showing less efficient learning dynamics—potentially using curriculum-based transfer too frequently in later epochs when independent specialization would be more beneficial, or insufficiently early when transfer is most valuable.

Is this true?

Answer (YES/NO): YES